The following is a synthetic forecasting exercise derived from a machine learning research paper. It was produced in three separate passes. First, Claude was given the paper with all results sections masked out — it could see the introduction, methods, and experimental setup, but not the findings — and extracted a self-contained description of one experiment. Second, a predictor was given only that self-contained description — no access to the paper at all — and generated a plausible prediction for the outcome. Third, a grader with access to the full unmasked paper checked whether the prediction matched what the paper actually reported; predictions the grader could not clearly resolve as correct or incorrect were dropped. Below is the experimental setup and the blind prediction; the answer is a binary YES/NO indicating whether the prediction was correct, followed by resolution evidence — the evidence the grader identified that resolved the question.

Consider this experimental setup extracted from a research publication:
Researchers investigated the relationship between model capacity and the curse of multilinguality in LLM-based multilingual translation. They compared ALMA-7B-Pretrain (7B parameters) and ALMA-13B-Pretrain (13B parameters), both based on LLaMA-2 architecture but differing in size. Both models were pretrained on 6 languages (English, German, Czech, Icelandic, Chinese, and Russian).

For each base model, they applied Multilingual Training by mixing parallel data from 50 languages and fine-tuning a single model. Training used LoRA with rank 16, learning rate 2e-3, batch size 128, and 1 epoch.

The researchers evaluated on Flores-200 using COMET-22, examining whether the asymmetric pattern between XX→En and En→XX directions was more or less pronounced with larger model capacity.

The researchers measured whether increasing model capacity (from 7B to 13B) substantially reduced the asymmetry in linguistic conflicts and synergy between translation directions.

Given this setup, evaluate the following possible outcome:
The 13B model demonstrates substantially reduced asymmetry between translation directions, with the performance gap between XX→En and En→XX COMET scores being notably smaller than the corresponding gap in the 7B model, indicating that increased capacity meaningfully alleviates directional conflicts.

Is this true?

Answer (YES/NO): NO